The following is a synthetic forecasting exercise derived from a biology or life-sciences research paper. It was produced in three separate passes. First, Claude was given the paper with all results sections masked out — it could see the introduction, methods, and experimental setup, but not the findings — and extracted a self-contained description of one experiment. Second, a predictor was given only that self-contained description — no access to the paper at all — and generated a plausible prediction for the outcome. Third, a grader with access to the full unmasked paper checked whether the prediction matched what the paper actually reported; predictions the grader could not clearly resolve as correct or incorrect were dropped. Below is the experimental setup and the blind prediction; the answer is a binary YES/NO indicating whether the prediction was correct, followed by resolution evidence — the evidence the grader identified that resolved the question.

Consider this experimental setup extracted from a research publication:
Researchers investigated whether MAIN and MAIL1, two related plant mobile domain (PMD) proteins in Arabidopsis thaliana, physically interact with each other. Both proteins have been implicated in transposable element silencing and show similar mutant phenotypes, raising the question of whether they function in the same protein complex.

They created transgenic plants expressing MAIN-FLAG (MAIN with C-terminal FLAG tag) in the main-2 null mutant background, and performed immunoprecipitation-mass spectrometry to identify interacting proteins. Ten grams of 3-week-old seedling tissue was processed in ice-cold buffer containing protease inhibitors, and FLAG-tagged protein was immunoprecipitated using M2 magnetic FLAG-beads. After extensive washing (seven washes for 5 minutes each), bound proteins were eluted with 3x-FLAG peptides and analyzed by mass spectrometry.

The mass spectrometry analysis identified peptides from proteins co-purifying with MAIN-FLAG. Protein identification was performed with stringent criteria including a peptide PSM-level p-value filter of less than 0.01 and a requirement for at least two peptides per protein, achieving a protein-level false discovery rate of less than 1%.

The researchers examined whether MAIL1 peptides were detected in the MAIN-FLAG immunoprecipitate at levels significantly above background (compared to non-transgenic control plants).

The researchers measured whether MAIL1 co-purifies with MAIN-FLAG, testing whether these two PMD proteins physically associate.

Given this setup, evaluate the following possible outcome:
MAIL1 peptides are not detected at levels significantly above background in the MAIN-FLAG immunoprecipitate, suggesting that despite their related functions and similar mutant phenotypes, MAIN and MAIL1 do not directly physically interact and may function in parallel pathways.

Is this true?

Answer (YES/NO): NO